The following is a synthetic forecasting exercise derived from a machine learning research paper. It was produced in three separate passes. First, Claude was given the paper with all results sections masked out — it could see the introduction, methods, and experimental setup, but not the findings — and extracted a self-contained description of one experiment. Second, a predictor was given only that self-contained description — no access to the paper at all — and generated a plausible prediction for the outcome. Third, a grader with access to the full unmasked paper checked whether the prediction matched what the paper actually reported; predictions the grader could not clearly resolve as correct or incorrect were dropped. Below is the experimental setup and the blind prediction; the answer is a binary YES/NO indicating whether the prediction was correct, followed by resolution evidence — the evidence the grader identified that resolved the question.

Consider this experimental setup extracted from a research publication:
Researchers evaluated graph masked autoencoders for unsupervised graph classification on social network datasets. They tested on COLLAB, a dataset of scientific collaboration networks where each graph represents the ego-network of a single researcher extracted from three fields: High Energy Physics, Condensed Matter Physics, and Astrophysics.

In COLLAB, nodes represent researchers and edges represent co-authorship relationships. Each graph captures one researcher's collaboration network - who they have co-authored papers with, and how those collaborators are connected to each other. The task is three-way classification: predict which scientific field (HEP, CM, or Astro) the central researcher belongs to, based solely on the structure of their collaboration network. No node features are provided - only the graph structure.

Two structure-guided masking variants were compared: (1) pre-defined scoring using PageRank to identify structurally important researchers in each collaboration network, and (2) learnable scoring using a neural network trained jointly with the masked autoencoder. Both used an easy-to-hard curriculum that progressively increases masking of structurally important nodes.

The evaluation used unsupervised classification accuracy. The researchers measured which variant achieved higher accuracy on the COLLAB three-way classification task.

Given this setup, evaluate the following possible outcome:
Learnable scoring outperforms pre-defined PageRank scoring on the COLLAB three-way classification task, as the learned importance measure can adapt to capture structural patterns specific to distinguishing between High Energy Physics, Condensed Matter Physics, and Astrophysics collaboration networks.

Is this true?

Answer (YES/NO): YES